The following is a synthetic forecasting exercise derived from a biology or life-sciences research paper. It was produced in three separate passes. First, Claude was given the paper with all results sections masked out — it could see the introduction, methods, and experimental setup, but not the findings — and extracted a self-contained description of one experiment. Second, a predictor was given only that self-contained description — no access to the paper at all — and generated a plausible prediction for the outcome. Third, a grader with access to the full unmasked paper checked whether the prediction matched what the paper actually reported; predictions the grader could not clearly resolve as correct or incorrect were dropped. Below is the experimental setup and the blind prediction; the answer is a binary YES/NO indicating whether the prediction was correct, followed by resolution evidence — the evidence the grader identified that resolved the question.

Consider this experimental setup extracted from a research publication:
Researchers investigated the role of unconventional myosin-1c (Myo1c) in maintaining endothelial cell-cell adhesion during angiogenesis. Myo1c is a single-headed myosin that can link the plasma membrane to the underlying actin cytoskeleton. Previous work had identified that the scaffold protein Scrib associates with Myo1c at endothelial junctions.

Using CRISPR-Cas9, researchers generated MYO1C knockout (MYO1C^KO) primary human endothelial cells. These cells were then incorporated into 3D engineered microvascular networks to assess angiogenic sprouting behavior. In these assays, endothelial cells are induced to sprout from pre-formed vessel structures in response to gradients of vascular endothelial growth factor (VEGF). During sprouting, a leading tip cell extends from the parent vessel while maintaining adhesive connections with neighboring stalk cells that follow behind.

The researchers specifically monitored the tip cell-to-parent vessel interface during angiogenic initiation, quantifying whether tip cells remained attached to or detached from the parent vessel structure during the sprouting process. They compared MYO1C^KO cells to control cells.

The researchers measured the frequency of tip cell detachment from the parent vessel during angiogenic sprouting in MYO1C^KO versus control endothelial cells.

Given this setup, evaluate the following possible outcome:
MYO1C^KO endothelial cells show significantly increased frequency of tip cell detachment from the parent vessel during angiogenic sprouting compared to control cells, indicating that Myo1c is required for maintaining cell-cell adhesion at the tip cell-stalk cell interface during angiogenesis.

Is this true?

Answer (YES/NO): YES